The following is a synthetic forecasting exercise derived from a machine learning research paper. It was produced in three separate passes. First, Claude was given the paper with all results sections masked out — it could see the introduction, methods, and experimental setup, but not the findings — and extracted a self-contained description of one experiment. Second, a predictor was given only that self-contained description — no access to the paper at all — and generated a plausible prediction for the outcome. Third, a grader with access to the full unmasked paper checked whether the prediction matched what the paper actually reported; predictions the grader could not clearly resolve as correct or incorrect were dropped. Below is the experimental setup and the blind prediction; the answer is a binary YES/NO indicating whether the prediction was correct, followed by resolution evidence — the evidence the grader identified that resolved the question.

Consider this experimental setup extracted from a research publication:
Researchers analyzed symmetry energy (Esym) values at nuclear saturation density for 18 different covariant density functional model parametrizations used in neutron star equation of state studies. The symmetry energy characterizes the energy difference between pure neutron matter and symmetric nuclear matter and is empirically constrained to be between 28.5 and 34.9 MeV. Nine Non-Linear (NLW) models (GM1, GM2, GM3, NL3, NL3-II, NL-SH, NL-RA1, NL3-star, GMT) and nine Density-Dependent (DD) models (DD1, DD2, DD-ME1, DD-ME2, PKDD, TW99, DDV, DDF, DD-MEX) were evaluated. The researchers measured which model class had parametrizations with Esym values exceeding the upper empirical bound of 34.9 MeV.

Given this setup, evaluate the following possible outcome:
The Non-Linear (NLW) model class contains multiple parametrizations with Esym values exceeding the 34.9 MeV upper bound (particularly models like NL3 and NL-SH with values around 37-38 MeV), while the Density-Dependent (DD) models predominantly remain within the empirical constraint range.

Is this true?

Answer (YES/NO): NO